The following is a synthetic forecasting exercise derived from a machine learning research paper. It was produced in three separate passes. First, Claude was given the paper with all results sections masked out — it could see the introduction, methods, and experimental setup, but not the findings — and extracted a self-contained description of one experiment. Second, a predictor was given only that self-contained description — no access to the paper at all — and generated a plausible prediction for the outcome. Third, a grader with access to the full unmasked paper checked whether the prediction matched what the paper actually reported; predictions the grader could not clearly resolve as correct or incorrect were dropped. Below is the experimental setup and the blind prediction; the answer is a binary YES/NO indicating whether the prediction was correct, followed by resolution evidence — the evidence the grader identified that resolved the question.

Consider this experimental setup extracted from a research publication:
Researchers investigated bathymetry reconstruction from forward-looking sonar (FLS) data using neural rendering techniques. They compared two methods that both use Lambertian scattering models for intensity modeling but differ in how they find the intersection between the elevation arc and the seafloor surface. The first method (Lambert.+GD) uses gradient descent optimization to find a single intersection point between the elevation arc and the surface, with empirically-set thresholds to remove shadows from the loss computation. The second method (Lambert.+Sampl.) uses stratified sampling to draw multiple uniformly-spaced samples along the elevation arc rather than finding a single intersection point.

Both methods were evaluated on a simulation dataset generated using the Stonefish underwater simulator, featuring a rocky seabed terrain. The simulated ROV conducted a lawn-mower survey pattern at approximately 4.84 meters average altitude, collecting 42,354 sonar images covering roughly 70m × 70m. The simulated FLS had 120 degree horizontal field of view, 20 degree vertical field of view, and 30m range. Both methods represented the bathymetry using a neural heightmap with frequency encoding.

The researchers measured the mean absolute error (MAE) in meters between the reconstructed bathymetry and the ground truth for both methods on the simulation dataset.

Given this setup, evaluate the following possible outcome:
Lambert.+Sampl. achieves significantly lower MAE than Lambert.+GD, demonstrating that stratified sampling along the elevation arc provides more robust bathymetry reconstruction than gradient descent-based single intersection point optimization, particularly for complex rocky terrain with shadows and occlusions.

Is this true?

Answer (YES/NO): NO